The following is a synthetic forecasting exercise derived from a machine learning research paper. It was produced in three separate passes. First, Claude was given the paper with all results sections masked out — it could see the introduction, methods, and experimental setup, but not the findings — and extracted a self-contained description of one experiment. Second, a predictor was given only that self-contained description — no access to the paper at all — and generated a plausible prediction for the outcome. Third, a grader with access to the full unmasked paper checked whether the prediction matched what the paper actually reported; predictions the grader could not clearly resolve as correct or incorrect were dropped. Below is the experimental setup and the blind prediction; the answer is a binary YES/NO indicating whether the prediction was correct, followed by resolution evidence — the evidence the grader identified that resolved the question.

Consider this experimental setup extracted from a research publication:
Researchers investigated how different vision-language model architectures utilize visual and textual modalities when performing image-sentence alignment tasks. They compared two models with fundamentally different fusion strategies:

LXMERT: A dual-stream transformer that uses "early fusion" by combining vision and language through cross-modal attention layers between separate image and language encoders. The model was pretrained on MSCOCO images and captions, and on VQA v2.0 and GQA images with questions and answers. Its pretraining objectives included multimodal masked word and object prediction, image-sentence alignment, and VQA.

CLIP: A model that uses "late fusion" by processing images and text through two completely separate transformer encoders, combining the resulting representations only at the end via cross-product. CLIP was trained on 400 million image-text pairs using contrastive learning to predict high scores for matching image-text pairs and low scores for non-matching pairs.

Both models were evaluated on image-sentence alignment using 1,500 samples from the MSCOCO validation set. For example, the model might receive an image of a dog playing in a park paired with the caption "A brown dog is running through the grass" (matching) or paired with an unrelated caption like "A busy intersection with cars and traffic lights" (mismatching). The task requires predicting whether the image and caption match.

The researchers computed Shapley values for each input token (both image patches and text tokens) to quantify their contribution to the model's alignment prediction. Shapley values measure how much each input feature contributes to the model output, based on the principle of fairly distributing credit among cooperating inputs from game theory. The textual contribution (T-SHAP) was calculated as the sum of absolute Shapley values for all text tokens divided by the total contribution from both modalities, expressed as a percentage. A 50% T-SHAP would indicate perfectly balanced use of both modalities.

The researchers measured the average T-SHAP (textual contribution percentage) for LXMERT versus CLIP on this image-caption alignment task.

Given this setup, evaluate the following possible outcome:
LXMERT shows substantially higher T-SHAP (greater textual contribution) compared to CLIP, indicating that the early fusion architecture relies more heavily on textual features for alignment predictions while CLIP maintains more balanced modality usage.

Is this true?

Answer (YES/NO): NO